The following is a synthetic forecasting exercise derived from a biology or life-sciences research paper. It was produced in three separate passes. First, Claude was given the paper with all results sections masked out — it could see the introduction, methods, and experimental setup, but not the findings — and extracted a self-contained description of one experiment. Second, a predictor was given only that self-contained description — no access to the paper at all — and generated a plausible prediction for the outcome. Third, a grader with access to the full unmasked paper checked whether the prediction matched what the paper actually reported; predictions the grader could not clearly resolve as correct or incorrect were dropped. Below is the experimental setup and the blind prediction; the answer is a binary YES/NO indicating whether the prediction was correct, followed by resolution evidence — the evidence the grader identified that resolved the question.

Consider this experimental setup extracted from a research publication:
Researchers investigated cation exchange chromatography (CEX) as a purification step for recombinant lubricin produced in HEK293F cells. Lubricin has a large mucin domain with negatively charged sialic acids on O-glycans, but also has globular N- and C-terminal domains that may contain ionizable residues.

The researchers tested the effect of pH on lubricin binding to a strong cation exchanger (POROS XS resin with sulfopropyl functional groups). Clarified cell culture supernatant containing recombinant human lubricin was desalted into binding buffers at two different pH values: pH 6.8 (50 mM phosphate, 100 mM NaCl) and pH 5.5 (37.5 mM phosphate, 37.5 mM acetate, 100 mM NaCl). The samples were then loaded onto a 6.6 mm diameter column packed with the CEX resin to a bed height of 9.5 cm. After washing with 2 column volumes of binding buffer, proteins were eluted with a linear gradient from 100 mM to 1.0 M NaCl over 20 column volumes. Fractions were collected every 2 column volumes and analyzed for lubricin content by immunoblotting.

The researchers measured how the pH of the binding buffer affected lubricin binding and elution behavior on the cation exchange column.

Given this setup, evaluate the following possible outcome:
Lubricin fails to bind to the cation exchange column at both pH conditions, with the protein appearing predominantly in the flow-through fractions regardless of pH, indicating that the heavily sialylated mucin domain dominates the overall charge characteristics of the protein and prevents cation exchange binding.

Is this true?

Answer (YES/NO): NO